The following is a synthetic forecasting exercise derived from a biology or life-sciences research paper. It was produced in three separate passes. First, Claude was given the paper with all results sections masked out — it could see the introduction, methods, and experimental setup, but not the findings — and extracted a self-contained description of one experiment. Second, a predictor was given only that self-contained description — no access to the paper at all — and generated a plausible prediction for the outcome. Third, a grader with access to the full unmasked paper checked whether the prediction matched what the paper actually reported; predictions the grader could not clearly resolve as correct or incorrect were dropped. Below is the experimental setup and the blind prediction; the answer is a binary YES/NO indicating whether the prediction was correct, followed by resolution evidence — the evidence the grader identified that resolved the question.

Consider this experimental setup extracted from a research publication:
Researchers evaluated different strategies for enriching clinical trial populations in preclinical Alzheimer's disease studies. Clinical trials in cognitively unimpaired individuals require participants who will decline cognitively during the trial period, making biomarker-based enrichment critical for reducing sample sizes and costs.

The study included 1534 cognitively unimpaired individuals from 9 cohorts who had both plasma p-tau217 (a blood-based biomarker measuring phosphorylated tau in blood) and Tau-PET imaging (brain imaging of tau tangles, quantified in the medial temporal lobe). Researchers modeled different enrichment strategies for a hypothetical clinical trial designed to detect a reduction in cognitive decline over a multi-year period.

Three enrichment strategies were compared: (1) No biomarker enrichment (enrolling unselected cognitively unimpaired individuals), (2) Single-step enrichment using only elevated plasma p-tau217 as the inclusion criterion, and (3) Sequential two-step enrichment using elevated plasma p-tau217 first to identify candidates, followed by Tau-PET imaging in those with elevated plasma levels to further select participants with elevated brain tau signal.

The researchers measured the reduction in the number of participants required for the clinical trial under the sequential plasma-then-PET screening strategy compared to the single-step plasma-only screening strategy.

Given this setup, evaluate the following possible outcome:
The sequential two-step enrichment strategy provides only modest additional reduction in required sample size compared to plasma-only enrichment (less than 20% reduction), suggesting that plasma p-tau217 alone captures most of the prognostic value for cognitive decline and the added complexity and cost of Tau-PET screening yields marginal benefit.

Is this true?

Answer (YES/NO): NO